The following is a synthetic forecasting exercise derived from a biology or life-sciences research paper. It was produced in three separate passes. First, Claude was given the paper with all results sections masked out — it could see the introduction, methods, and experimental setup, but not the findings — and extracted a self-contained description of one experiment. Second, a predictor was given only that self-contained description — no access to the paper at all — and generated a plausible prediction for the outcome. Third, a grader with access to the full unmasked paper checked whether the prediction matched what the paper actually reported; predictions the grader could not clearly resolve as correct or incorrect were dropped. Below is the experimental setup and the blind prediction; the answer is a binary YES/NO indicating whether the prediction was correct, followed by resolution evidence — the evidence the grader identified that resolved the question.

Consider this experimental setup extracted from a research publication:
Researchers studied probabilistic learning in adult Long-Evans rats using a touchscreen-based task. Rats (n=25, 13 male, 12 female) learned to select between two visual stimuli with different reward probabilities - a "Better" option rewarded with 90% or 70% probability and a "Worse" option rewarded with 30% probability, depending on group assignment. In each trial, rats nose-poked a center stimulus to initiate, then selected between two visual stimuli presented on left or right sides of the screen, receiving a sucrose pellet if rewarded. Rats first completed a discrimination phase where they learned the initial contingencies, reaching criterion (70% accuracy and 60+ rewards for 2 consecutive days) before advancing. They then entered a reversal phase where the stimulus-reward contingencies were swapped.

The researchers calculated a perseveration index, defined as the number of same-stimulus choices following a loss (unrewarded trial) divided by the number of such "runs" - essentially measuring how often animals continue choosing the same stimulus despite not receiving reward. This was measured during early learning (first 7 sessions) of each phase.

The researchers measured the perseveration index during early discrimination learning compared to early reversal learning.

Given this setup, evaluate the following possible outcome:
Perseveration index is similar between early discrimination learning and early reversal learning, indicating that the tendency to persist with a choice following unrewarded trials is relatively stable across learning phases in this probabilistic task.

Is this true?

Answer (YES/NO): NO